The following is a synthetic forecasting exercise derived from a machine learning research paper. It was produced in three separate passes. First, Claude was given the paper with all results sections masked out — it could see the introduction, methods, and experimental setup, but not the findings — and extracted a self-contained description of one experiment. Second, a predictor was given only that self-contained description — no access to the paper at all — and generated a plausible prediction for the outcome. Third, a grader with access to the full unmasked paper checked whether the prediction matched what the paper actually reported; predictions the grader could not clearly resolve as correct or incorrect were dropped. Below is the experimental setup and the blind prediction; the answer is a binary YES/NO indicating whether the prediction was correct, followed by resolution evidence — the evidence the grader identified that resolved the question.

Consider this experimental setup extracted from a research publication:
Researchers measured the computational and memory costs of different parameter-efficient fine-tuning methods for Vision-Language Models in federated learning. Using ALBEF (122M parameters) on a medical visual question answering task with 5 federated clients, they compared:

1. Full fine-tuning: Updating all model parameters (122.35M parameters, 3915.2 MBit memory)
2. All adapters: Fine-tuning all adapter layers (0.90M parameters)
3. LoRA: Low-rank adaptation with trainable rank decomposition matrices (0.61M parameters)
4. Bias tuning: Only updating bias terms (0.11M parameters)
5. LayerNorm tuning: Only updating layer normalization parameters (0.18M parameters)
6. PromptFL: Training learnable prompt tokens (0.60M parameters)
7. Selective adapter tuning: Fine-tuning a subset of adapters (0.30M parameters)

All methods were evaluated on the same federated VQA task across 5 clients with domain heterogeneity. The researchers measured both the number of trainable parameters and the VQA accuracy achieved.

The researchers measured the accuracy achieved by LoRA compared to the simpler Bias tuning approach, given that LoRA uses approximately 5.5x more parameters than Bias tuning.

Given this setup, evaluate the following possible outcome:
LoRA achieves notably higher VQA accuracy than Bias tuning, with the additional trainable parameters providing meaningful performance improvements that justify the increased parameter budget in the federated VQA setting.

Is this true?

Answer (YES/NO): NO